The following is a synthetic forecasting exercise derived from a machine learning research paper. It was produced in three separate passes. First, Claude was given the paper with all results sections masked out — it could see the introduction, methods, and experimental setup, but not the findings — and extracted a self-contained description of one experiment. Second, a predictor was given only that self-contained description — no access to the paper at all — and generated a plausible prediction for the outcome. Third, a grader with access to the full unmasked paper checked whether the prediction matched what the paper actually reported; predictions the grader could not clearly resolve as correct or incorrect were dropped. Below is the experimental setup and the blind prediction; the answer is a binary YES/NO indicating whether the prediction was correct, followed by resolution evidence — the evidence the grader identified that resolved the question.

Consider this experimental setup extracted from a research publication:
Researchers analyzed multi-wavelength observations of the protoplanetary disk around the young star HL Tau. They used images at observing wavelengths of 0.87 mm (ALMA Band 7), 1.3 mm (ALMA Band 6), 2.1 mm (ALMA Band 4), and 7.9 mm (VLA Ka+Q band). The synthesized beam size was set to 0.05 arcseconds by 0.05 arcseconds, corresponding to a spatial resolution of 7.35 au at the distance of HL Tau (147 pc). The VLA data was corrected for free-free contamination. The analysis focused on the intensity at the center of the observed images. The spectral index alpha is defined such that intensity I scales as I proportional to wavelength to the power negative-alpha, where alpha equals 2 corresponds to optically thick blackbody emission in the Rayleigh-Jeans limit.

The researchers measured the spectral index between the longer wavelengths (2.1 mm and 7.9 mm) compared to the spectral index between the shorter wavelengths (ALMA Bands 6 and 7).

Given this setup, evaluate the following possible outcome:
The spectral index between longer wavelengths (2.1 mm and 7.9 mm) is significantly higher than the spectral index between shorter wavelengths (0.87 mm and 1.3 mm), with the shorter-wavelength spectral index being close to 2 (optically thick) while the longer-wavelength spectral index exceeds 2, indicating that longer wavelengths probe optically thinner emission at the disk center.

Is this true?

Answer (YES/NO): YES